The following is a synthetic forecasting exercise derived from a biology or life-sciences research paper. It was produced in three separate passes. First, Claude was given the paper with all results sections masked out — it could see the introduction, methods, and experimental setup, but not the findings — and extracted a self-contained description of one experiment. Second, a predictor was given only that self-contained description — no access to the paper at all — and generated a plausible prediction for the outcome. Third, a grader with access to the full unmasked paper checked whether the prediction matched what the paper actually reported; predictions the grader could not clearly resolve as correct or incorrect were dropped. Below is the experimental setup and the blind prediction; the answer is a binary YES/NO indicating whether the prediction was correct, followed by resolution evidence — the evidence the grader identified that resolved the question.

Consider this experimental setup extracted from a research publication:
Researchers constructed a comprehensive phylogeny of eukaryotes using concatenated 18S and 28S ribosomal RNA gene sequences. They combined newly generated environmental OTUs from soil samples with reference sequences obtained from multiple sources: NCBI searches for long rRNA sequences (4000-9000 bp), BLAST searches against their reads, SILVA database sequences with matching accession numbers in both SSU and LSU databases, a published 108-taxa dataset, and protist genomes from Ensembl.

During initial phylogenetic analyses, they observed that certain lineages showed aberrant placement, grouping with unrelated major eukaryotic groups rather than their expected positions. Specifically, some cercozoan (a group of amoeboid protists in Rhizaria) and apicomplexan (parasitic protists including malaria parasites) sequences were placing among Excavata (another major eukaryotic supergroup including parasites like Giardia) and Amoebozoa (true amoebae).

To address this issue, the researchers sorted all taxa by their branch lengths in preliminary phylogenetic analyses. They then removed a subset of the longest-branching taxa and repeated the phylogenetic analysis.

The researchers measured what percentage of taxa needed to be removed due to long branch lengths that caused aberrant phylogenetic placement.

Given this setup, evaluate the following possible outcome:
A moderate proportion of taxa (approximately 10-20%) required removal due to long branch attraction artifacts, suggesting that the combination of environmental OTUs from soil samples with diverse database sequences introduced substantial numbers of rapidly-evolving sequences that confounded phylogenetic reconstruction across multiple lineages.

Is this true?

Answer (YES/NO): YES